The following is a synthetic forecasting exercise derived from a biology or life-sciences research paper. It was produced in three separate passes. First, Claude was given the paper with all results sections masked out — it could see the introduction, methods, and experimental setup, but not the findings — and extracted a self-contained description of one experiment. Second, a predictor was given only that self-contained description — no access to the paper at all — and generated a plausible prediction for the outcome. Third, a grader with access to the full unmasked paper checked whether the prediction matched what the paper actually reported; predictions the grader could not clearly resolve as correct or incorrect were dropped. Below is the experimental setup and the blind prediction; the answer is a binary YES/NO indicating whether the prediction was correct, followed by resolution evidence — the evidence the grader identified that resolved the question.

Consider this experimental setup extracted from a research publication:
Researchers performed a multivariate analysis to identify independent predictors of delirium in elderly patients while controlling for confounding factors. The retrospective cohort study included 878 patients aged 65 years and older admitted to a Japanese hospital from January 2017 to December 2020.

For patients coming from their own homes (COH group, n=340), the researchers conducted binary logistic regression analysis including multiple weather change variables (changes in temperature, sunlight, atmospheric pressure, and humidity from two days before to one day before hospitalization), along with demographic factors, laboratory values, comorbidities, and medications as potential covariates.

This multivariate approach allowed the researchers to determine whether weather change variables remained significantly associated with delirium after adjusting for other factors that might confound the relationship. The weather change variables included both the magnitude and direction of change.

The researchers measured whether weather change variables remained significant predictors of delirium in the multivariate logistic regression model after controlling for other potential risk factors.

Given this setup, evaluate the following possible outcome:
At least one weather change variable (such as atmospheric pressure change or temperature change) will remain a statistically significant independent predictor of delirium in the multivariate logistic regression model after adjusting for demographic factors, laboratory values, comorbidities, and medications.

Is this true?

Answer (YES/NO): NO